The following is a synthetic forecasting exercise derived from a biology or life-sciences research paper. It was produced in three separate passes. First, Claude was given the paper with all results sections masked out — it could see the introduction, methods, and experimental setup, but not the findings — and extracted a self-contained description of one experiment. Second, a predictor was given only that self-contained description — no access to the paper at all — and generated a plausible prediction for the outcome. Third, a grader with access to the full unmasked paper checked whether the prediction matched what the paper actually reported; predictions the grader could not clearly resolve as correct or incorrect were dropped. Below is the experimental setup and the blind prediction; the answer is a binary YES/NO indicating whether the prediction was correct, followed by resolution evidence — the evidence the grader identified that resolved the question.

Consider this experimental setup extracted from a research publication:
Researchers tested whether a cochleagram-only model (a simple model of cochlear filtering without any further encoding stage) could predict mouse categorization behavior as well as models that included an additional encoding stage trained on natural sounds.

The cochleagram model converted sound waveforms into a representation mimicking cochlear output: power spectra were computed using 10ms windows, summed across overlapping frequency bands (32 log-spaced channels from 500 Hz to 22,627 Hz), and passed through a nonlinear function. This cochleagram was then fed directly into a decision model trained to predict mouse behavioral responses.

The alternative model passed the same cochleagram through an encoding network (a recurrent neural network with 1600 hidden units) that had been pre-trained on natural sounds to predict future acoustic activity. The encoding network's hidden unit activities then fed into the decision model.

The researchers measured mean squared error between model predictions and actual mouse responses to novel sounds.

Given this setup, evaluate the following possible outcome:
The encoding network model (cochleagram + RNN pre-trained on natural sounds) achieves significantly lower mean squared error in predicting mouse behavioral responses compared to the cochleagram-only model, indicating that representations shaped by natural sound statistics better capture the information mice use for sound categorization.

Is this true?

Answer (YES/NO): YES